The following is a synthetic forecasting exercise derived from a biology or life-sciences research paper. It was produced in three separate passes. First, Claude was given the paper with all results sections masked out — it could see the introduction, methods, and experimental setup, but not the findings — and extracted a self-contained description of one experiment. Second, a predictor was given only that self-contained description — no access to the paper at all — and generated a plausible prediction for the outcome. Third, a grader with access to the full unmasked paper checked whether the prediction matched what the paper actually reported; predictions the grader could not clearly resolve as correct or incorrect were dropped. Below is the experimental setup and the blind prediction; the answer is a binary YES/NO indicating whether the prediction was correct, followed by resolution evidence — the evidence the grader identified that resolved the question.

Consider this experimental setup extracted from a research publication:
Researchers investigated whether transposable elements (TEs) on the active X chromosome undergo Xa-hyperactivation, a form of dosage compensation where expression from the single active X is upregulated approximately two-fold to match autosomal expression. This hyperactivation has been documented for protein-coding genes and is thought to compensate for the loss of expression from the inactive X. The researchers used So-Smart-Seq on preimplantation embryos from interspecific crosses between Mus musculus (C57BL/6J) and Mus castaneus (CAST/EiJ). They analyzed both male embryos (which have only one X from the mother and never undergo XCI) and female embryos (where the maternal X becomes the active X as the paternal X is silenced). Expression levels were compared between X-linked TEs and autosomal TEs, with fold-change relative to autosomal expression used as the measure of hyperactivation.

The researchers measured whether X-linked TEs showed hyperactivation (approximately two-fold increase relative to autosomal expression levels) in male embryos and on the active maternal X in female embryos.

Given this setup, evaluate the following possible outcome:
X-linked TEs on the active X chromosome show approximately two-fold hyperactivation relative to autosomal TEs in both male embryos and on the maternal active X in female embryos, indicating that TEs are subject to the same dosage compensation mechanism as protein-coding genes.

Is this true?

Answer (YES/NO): NO